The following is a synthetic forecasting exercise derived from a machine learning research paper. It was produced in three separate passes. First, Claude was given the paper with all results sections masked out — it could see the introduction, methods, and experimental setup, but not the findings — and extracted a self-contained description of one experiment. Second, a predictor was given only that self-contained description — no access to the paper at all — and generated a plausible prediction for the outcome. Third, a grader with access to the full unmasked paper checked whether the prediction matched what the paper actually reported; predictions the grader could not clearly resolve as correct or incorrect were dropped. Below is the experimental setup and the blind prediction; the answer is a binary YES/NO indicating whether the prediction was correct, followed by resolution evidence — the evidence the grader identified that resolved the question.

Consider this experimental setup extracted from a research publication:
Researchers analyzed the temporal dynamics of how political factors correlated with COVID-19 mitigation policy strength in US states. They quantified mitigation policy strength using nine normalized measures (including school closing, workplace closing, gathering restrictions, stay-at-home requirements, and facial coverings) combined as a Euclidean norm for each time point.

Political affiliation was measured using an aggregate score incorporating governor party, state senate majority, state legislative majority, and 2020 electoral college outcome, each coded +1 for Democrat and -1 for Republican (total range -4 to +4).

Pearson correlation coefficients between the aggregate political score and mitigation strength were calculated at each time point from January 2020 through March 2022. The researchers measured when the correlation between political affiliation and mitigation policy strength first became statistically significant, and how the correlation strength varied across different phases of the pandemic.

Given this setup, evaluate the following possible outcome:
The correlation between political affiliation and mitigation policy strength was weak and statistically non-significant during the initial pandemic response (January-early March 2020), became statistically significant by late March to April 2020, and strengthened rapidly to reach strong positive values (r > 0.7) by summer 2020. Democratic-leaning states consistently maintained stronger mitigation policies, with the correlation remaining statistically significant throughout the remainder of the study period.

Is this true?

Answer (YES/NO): NO